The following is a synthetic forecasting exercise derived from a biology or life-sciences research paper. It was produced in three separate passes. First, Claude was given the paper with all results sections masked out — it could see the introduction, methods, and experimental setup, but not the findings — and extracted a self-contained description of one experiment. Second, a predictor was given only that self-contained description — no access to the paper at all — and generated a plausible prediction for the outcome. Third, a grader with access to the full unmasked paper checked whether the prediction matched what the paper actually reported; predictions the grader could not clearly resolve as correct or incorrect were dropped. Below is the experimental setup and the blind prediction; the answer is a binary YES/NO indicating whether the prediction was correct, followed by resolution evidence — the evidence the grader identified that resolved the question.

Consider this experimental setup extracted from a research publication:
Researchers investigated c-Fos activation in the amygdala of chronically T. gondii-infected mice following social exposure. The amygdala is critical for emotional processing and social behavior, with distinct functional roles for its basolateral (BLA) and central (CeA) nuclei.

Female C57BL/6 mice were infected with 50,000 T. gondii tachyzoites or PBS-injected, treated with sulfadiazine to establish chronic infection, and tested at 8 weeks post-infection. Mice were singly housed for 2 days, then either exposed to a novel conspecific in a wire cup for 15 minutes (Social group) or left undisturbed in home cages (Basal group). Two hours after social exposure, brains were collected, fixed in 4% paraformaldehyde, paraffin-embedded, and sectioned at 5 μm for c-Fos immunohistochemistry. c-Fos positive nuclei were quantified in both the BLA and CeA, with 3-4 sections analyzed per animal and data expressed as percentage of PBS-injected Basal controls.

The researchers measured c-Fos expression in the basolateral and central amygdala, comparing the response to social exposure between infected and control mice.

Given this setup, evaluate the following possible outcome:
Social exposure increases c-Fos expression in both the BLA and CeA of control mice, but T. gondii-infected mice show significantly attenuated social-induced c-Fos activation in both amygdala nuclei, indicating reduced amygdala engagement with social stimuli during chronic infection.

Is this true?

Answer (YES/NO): NO